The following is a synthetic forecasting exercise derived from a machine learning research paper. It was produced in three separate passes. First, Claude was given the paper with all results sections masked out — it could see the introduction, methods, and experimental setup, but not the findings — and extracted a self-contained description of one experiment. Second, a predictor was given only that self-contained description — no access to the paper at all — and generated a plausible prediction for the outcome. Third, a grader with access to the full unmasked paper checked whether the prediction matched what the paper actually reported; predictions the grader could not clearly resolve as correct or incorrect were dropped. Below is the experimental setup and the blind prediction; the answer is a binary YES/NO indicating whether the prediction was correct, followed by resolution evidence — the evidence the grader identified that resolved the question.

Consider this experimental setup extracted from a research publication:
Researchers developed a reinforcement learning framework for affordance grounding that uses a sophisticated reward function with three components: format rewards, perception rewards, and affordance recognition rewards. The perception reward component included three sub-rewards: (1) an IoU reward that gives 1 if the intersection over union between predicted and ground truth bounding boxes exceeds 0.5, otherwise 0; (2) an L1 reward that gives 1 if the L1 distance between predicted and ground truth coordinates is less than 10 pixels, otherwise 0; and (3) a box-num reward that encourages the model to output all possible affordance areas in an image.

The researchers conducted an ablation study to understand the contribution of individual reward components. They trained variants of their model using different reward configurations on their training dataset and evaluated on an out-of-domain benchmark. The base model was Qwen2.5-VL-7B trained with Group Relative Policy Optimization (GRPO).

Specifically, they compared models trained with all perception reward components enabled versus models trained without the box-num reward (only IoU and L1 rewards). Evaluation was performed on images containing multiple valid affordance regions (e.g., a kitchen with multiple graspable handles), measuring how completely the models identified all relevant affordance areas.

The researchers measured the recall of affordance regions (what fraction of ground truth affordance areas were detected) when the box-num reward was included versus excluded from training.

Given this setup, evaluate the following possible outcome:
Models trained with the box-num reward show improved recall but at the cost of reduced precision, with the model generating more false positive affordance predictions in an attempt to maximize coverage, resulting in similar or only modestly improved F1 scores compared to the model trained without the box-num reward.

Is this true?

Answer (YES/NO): NO